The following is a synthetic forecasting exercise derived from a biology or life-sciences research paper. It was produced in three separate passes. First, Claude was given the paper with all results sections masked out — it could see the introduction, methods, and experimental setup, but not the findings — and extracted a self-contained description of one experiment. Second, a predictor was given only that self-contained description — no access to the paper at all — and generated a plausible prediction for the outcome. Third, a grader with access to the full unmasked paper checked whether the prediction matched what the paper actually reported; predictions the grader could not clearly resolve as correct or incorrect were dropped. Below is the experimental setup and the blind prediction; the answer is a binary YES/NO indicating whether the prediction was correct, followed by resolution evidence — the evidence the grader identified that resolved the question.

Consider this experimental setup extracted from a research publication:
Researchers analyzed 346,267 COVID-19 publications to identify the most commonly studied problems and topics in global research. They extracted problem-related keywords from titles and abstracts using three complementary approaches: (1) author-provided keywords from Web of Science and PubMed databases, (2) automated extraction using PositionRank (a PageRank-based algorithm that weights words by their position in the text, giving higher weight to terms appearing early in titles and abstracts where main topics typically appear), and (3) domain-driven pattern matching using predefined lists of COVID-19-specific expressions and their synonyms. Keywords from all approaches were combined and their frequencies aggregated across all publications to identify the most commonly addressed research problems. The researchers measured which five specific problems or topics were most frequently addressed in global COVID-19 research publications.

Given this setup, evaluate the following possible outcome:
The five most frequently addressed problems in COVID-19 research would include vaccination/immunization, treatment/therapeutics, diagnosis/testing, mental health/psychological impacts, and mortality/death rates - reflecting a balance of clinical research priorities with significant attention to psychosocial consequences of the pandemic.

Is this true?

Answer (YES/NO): NO